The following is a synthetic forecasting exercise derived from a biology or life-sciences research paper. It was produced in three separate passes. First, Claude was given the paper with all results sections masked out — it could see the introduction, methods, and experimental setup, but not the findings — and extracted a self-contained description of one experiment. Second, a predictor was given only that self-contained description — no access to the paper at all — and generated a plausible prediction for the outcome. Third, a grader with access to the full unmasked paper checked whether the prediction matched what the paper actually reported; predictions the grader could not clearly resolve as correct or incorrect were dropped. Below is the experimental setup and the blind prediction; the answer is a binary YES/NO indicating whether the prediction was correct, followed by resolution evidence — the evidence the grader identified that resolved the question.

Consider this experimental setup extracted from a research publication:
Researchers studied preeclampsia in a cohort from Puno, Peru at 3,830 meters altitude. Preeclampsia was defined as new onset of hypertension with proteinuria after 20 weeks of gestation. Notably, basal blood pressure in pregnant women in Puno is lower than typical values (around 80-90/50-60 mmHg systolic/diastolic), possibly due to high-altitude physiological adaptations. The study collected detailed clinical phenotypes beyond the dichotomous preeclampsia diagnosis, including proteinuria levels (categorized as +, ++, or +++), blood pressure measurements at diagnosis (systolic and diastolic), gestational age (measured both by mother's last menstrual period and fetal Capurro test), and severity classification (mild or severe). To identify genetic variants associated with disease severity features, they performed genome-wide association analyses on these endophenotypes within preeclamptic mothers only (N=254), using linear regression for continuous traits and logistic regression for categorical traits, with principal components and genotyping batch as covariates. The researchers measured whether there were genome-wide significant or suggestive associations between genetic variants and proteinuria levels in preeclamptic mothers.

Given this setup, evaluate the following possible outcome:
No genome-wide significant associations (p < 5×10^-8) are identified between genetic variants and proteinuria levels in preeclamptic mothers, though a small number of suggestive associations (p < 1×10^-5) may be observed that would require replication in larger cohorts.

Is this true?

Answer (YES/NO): YES